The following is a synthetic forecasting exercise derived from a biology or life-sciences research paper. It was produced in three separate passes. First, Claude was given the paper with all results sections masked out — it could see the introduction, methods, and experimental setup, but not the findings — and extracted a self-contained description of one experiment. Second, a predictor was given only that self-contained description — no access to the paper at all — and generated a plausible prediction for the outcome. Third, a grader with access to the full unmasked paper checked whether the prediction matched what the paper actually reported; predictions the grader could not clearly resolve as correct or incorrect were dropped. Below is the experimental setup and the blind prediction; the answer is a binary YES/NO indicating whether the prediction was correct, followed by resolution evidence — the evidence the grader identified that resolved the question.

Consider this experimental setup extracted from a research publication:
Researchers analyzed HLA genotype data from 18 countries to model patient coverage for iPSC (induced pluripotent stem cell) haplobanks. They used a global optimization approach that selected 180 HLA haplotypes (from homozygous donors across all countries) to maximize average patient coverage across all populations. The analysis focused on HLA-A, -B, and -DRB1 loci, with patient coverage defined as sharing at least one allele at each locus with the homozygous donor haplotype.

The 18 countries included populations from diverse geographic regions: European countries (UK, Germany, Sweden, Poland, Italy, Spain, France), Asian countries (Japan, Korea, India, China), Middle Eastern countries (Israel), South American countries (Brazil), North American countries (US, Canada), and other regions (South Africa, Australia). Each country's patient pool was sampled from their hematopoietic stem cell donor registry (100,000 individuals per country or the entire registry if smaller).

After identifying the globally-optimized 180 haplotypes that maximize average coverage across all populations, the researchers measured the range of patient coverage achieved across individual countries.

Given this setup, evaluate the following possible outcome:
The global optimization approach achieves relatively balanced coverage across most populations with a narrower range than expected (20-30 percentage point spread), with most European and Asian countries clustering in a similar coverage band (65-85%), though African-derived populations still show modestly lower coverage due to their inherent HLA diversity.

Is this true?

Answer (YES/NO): NO